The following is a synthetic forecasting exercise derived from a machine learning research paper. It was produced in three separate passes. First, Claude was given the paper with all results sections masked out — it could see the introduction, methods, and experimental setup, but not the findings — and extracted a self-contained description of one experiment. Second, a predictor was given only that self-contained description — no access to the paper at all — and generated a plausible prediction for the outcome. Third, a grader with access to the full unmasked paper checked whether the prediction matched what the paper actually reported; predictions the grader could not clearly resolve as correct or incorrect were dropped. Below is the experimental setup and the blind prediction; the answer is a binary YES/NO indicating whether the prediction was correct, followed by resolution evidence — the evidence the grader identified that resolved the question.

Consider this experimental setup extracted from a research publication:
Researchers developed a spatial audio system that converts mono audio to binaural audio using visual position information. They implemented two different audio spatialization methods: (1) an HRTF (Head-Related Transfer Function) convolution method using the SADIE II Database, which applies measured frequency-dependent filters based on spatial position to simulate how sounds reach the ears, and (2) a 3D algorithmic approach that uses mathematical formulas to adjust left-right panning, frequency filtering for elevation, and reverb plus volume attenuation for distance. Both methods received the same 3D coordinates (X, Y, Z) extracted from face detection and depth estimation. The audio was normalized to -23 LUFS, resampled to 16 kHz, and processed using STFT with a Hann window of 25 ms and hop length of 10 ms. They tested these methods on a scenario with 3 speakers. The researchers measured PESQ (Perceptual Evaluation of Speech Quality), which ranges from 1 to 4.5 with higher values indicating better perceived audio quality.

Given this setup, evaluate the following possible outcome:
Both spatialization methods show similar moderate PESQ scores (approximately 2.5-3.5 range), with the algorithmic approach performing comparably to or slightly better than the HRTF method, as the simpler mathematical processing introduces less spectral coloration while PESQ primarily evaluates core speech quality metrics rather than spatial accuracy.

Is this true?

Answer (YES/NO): NO